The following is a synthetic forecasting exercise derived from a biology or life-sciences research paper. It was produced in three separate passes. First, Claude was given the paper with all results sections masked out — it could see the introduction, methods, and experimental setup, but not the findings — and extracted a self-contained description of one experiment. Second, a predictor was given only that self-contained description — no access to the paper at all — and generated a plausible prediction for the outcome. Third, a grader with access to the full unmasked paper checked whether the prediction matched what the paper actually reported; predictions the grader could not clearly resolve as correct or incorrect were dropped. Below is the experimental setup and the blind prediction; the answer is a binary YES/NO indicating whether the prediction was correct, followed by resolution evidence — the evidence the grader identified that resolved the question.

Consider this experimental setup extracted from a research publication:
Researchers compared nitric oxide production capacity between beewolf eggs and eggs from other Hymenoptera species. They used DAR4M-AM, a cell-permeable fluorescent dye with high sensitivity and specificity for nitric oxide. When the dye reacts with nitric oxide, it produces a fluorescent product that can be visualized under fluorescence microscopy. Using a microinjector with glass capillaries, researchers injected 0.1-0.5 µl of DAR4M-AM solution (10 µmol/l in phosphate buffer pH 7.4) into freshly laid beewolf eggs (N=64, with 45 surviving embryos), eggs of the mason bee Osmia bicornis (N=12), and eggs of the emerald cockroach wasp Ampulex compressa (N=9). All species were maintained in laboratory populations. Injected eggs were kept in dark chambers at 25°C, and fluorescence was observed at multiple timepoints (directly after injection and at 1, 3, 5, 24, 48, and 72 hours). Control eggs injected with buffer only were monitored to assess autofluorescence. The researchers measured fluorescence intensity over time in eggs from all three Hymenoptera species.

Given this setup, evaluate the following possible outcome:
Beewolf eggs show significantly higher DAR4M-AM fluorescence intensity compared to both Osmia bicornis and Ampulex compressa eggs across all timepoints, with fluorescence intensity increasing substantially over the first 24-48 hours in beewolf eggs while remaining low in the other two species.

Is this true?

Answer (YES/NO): YES